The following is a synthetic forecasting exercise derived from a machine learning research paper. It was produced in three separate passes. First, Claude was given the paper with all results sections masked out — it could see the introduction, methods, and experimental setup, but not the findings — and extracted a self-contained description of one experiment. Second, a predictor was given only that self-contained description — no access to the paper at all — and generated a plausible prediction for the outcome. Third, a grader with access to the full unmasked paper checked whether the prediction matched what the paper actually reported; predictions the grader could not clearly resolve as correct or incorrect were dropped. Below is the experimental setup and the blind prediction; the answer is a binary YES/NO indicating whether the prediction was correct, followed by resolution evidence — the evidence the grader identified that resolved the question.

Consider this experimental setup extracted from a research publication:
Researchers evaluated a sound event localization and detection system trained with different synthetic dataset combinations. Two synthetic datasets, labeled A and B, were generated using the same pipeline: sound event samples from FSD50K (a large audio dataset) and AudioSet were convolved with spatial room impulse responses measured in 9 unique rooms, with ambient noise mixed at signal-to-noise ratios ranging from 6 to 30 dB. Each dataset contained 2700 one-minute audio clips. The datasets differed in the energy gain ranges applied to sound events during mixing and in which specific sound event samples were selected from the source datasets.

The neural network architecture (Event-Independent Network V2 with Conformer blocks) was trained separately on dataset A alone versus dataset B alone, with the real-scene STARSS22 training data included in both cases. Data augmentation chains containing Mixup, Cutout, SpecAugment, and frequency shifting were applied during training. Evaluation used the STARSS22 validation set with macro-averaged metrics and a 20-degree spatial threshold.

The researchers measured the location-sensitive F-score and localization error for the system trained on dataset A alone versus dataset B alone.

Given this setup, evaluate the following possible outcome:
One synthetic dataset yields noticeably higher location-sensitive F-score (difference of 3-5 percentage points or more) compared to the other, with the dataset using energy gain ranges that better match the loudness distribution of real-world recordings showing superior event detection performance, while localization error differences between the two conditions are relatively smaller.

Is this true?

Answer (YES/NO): NO